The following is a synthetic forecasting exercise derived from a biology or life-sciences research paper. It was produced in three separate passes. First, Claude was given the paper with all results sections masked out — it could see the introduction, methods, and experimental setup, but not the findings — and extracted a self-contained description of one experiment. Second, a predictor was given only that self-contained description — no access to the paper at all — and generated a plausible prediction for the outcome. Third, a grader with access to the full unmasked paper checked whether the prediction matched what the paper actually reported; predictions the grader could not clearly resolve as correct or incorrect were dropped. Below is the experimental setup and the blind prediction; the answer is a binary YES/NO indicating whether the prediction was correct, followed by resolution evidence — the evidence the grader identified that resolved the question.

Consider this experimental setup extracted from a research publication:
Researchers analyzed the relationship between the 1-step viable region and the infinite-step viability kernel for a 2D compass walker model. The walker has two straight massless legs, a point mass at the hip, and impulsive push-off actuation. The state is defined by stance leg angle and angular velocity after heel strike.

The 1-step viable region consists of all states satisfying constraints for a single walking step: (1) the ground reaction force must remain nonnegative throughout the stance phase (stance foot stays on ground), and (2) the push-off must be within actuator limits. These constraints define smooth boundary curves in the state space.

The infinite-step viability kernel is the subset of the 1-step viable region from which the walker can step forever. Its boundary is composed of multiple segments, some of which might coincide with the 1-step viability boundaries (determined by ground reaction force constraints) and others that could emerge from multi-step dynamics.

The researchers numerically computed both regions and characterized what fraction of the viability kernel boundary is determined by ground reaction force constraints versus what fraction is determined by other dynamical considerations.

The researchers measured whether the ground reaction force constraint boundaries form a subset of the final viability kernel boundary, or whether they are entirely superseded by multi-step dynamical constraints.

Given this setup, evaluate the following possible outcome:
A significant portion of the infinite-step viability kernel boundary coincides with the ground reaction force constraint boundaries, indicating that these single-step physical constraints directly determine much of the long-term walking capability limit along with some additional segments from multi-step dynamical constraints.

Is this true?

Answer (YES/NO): YES